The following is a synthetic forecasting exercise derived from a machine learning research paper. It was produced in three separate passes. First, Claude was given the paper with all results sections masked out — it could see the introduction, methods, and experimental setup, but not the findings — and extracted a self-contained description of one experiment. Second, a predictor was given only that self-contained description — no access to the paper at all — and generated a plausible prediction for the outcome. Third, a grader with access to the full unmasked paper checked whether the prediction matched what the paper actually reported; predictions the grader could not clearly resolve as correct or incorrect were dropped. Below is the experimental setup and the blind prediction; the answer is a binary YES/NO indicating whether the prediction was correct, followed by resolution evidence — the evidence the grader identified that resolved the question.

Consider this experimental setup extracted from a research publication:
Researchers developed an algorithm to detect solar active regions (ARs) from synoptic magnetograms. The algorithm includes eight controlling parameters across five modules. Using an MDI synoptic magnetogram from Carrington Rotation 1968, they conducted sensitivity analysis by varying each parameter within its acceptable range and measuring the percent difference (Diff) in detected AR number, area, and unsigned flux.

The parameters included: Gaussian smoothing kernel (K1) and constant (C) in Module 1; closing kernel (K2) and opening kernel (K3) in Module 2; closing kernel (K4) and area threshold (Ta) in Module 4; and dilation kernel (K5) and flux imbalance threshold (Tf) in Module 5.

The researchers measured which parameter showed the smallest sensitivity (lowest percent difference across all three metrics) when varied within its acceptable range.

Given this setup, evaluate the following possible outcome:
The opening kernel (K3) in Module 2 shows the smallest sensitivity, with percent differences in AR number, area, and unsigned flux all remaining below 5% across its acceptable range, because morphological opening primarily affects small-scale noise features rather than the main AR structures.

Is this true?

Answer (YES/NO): NO